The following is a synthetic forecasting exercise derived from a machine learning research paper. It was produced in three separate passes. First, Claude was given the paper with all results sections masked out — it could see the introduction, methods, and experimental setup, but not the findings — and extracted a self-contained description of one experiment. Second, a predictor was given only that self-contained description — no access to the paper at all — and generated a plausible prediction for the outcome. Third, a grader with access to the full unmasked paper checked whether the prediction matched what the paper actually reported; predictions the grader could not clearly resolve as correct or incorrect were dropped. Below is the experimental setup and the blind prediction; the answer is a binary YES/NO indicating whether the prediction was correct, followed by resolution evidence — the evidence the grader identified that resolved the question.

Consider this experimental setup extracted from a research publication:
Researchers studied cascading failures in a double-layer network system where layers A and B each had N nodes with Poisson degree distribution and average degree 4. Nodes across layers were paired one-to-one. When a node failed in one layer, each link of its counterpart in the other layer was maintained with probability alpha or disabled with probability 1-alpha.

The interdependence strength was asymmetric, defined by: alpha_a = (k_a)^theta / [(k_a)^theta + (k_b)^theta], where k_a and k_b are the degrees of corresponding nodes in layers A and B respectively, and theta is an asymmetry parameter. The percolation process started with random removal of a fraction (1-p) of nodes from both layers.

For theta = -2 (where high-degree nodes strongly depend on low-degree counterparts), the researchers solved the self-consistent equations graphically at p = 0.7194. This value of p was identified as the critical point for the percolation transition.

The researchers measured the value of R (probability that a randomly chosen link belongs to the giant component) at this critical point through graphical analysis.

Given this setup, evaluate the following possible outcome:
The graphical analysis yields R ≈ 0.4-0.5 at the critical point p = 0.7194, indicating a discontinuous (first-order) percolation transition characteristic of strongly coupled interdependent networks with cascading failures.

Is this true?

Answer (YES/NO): NO